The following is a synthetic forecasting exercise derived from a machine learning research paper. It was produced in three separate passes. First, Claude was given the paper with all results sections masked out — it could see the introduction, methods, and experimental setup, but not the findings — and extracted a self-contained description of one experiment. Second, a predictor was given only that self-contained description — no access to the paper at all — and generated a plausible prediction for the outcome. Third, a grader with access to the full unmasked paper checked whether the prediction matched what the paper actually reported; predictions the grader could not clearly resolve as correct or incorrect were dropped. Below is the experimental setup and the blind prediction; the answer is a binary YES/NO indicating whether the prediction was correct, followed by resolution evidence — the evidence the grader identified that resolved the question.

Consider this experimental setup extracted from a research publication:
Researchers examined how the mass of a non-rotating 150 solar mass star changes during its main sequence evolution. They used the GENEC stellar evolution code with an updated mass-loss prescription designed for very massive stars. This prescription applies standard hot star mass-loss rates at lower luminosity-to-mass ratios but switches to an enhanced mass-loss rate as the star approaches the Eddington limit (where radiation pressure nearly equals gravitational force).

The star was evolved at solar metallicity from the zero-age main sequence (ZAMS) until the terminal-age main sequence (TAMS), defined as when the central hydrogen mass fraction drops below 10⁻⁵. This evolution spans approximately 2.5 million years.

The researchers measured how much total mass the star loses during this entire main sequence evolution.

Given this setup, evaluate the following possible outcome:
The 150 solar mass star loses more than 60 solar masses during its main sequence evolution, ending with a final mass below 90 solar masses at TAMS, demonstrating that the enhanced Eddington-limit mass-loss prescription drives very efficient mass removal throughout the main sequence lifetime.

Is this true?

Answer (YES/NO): YES